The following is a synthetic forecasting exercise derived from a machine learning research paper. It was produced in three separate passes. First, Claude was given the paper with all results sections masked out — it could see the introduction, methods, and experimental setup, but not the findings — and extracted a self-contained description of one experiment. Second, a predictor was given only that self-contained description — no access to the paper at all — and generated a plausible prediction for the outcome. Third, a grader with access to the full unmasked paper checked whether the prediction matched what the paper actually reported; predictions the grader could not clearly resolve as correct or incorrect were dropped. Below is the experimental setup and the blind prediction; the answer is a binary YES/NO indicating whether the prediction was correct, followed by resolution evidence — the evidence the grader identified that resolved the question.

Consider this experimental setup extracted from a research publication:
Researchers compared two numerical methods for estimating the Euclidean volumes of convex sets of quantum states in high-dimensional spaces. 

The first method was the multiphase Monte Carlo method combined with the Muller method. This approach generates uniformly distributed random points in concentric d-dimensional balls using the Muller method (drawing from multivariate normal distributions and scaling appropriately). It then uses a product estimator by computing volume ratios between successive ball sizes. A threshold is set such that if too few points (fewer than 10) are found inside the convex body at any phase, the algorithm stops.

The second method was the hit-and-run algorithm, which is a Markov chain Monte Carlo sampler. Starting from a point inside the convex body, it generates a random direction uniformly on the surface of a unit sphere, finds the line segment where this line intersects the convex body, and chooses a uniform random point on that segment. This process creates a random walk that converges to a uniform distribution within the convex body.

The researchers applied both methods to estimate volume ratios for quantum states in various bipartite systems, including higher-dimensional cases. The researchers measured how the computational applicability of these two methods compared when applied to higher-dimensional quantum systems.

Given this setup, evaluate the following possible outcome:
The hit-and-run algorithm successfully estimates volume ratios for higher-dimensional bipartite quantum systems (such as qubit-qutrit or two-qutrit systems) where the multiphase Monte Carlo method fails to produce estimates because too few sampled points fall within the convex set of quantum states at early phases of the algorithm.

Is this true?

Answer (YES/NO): NO